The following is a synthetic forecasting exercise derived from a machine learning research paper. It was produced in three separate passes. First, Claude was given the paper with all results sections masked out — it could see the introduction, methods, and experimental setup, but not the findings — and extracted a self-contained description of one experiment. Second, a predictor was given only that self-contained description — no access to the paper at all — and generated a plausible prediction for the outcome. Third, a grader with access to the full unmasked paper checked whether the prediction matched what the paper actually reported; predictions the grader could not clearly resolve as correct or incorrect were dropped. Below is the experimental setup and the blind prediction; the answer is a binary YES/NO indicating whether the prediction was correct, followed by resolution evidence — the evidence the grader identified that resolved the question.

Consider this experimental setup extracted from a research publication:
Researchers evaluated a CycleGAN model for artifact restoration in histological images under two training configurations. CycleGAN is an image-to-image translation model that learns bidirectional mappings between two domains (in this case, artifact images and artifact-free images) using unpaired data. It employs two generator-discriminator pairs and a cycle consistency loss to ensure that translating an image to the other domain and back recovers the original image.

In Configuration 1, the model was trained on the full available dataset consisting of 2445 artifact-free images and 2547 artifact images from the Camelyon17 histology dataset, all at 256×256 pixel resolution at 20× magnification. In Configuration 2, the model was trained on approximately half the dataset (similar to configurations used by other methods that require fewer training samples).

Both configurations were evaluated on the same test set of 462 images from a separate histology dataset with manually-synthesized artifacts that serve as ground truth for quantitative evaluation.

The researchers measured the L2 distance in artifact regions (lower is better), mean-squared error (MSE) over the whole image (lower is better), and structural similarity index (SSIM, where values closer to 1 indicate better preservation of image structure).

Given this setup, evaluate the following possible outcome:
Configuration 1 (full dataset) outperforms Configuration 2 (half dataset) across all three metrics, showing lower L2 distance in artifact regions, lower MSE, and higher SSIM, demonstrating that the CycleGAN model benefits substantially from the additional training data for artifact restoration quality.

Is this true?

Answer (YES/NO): YES